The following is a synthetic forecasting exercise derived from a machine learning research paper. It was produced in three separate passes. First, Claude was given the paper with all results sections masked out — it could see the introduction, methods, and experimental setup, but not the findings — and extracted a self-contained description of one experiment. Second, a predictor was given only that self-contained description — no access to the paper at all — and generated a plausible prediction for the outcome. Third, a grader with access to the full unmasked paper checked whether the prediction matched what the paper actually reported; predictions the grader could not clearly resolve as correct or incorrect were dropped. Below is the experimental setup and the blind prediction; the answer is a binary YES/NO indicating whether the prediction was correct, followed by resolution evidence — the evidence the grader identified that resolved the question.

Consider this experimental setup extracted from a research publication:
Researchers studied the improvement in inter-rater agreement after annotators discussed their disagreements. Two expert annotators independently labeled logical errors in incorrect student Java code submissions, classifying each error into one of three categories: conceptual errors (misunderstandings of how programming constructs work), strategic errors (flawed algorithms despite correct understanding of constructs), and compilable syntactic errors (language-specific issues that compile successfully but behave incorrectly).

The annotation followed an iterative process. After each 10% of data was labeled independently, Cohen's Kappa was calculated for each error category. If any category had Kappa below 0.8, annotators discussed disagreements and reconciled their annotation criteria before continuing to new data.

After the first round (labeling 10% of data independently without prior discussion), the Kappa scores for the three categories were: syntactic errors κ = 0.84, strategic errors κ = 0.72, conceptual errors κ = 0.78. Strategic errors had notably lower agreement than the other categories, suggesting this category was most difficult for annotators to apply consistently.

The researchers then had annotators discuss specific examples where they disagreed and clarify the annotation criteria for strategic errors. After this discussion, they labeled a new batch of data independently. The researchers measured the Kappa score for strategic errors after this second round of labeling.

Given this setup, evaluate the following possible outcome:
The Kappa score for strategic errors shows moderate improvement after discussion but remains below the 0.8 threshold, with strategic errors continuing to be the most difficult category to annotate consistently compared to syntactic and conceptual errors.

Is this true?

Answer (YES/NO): NO